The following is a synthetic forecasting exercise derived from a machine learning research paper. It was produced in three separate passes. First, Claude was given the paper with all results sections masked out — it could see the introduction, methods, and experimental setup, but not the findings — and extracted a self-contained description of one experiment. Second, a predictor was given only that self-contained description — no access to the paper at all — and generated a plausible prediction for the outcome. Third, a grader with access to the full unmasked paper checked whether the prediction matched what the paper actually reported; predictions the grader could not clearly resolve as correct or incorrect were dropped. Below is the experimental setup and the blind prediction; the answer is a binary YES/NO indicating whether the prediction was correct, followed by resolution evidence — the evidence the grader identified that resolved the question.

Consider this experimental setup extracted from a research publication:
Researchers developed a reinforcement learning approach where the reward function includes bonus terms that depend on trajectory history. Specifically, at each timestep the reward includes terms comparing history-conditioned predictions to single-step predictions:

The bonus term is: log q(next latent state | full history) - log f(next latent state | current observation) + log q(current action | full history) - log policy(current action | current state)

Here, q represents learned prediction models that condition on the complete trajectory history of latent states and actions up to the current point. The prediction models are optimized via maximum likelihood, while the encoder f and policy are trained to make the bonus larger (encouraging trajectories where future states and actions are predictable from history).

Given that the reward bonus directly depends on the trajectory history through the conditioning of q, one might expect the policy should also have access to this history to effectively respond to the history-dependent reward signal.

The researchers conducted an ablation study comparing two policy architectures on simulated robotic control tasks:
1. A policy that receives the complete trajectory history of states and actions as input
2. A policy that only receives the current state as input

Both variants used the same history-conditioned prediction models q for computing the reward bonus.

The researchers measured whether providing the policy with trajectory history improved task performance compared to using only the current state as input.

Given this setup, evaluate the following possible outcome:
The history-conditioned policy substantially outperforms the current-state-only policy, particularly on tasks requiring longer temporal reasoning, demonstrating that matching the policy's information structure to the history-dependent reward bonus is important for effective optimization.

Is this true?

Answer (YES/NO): NO